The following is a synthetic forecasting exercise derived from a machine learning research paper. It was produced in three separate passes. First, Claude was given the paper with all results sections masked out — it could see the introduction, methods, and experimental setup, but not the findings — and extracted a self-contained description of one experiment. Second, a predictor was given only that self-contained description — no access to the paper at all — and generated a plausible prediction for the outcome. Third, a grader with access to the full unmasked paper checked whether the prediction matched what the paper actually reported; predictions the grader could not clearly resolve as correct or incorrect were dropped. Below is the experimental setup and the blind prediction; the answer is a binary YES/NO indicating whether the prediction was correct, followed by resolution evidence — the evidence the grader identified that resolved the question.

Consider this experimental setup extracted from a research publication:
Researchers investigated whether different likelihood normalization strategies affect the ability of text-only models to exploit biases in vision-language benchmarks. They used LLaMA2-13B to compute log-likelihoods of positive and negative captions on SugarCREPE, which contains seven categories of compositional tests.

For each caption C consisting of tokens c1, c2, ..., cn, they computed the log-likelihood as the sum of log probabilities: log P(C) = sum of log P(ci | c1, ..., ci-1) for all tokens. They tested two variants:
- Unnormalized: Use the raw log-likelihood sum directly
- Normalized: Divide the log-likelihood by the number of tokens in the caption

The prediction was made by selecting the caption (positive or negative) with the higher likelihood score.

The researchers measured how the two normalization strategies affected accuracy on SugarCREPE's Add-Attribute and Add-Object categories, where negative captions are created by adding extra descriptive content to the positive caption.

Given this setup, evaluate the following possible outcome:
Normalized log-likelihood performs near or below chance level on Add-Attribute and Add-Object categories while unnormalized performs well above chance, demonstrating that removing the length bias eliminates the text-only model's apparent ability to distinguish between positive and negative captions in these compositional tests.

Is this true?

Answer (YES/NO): YES